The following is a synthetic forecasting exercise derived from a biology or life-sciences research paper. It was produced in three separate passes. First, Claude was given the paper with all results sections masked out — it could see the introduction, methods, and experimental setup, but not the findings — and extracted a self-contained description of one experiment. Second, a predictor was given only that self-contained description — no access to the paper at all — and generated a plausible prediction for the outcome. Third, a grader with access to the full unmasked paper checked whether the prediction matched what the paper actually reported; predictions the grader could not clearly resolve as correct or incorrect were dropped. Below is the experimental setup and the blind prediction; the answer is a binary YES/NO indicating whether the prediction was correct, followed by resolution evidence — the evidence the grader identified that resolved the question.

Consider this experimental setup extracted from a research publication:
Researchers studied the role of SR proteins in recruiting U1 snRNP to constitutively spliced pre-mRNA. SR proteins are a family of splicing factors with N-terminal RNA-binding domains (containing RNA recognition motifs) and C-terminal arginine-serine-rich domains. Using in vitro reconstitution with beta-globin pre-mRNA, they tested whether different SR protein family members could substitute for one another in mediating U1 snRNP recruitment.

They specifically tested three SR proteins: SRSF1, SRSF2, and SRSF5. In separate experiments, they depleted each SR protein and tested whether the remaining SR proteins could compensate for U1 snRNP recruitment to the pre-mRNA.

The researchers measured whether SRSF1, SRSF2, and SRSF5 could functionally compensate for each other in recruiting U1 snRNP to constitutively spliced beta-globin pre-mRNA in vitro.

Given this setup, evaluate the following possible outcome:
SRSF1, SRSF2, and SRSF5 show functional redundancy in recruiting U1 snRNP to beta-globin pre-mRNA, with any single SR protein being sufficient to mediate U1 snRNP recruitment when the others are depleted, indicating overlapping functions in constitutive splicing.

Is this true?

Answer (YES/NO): NO